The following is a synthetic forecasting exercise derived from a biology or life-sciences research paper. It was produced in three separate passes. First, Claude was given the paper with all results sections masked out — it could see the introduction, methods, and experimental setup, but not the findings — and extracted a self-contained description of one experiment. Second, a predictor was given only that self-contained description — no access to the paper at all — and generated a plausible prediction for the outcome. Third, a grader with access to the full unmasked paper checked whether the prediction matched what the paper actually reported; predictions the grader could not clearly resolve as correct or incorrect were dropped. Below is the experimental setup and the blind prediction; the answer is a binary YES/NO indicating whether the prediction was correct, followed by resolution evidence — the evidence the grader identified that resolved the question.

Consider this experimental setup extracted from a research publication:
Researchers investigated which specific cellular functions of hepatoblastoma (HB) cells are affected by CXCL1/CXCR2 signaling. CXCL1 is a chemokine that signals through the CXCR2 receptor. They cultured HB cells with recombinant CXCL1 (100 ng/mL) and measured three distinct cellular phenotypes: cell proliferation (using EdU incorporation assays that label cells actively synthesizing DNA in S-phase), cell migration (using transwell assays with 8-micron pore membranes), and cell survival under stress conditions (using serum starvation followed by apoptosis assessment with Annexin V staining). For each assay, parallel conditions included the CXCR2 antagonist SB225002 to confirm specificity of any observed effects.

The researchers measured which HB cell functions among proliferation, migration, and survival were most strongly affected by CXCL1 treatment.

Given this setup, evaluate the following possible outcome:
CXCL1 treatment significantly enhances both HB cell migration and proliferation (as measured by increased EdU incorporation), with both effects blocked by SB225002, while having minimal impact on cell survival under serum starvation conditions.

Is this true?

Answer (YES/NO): NO